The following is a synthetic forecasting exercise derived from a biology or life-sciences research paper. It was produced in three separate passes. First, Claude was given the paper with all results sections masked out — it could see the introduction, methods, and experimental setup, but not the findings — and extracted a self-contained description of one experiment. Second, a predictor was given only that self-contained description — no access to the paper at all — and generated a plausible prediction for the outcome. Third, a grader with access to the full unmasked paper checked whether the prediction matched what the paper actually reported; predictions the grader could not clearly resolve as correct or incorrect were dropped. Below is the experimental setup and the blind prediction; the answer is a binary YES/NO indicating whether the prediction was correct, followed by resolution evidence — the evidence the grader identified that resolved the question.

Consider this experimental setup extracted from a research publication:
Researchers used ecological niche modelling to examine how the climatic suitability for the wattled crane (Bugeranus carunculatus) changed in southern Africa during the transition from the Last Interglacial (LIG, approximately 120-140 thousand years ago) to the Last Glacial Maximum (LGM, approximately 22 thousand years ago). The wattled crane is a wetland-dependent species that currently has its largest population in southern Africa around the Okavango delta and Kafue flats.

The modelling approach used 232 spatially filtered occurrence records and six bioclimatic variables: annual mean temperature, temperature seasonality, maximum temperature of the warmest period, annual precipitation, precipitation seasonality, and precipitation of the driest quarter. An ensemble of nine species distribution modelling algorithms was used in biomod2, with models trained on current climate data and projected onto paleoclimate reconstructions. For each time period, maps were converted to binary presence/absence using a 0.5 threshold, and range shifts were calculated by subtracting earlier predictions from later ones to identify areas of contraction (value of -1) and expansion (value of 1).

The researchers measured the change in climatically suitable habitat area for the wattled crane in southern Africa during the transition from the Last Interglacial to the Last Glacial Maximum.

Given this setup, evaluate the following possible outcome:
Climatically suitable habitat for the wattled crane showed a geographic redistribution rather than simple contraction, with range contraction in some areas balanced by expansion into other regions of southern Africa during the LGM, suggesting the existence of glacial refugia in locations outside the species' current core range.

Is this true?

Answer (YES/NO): NO